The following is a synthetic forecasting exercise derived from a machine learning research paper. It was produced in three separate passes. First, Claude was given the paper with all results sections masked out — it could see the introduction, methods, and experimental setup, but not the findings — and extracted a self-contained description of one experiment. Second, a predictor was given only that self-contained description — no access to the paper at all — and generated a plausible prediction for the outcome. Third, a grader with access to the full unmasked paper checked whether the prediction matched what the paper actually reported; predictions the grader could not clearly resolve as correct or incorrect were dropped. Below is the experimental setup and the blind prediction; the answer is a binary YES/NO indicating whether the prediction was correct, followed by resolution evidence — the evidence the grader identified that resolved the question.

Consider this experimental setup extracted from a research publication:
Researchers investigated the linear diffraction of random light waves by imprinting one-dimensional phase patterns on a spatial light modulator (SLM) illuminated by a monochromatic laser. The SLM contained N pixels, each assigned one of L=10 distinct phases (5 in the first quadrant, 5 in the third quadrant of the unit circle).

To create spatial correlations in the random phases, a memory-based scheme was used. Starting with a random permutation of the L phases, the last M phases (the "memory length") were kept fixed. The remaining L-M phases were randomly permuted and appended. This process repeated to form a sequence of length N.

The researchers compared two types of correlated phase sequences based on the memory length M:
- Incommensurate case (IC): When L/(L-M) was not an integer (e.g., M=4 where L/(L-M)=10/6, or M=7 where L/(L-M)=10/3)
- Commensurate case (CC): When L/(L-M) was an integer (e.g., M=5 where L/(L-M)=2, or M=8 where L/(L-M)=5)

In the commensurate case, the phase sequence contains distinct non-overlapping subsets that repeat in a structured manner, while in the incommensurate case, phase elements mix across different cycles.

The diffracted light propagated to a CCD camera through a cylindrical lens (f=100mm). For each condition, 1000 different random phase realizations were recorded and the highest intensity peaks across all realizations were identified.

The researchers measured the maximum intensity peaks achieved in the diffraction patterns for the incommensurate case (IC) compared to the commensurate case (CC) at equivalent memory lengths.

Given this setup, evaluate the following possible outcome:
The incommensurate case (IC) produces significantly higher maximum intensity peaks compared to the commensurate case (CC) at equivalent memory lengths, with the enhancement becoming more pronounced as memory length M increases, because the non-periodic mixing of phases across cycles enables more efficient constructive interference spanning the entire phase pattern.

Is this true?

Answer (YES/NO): NO